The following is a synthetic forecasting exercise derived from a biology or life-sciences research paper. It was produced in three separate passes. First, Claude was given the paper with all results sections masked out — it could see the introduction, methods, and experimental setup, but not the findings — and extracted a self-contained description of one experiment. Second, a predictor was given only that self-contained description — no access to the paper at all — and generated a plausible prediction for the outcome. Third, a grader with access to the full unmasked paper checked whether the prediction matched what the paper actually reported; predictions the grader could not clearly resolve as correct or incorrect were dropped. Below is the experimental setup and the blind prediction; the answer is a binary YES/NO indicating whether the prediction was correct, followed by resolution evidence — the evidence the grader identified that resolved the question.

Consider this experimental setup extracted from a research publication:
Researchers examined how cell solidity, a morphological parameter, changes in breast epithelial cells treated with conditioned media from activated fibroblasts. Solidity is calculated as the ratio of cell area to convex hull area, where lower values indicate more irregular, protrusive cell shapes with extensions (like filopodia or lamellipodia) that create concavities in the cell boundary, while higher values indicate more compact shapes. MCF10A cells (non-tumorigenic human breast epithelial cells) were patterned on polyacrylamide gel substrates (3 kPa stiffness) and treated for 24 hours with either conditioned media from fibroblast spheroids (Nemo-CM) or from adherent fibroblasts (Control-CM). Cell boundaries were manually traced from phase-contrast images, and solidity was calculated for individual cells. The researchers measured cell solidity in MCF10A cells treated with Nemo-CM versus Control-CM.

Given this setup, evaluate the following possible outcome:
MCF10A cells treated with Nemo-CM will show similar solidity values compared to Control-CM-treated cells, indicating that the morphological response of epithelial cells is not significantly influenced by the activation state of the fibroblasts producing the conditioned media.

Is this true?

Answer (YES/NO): NO